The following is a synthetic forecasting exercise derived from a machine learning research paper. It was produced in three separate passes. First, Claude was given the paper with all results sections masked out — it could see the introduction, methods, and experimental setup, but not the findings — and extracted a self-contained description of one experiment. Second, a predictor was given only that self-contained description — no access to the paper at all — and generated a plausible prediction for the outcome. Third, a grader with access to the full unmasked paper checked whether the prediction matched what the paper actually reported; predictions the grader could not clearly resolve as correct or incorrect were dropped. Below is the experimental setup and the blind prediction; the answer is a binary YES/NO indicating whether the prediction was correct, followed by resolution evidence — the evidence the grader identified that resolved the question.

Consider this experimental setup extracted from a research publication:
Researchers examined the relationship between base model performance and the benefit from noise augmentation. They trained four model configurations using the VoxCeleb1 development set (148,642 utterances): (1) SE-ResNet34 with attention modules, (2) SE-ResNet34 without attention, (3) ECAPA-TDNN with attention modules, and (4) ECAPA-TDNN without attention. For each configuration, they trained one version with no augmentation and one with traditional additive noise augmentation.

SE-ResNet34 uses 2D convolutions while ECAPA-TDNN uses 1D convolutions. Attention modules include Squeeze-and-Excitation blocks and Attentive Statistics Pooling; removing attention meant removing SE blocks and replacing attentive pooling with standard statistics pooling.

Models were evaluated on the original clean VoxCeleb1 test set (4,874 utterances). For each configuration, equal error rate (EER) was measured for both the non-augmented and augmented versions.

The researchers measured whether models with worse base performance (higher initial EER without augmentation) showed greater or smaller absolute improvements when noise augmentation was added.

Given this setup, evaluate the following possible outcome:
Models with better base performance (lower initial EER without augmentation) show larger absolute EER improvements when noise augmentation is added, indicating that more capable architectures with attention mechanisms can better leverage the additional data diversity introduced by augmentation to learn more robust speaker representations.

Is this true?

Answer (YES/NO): NO